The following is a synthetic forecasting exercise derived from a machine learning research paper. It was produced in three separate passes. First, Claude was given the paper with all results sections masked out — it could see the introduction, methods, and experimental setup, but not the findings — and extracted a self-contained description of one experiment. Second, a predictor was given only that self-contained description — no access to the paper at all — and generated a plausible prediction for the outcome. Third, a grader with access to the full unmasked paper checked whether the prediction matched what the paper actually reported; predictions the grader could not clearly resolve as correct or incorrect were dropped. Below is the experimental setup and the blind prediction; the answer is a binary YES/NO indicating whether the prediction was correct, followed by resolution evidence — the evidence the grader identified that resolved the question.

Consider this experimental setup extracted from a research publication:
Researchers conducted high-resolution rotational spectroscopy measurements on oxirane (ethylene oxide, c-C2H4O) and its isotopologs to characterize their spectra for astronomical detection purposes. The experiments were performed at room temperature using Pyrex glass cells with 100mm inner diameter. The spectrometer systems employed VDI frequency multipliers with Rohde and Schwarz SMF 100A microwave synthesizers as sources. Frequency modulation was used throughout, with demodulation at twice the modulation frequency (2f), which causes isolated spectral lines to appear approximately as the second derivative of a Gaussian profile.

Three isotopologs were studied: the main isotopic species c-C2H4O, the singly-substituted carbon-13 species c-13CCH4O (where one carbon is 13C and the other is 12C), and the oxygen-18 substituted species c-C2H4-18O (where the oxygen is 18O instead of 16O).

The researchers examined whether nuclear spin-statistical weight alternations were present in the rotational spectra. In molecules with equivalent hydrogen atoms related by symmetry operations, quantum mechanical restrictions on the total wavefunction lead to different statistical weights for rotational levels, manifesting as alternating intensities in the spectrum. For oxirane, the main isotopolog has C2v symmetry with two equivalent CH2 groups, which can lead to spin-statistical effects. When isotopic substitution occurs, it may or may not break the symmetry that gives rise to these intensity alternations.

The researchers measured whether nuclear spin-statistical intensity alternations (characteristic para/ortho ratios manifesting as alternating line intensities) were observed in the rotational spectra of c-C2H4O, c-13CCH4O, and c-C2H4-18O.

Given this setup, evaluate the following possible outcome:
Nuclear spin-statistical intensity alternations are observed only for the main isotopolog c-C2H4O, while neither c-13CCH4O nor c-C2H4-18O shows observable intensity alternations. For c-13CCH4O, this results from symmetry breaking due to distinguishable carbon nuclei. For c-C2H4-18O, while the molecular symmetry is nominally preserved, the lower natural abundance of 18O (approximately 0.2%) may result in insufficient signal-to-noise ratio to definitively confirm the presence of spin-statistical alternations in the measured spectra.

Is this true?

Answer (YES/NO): NO